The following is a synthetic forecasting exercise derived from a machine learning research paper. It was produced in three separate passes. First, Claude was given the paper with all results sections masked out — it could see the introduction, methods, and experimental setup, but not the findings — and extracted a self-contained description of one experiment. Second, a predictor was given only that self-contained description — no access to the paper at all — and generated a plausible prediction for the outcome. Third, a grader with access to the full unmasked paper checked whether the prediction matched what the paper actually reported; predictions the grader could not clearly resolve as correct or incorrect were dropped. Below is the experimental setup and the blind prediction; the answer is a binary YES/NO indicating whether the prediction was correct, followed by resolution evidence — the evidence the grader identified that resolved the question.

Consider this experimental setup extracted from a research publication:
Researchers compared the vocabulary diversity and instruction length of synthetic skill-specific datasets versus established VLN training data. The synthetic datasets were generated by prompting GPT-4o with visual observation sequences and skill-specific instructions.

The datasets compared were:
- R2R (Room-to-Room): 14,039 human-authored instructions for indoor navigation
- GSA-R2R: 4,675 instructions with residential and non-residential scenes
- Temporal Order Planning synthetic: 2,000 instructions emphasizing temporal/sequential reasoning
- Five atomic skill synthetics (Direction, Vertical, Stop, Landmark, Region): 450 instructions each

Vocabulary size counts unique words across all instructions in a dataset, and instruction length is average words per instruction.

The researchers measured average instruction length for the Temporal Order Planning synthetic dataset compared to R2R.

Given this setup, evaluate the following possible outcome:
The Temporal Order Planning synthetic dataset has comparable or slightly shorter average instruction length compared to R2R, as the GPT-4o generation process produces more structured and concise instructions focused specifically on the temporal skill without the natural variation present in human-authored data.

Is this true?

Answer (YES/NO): NO